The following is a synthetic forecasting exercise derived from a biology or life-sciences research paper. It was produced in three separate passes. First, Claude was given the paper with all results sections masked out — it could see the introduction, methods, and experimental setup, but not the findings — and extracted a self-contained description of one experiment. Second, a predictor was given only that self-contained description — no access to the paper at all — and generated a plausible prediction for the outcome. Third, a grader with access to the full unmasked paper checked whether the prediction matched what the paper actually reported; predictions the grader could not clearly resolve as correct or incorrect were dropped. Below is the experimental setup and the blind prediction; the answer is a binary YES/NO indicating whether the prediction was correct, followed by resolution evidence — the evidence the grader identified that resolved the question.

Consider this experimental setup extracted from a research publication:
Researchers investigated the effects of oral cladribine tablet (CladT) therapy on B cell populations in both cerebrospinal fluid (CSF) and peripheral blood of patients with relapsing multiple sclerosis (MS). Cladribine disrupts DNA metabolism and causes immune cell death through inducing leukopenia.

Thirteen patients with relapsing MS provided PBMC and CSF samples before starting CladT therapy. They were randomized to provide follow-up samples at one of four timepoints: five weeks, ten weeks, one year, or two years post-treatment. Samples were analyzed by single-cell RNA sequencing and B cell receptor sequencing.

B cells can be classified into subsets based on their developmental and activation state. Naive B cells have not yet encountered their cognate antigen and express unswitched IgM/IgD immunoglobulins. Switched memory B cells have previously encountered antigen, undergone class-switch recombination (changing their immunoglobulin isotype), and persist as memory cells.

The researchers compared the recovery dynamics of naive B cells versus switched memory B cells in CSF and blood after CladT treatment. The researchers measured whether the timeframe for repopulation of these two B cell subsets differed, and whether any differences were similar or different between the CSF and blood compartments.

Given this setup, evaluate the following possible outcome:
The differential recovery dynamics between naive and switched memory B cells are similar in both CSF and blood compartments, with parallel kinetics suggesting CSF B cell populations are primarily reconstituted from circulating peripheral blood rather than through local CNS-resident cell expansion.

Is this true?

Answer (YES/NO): NO